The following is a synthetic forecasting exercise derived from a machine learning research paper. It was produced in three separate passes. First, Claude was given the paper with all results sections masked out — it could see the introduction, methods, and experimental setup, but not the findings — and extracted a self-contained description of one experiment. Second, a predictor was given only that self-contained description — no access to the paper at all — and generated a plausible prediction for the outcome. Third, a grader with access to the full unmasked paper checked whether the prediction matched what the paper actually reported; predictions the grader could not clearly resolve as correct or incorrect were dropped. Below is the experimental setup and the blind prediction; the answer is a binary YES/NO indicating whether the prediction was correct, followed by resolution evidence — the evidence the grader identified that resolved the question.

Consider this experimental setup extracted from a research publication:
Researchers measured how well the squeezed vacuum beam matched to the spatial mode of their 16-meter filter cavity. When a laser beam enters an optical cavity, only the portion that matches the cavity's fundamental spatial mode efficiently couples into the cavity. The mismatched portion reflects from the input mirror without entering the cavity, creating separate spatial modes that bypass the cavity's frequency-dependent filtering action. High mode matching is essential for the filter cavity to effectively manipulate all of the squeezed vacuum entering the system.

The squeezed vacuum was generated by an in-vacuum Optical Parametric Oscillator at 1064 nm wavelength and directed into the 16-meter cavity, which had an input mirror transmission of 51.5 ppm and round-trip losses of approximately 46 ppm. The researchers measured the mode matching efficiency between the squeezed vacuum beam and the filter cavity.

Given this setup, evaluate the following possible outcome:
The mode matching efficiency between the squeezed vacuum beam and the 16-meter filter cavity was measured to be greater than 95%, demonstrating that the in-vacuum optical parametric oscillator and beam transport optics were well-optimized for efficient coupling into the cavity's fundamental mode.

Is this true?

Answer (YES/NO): NO